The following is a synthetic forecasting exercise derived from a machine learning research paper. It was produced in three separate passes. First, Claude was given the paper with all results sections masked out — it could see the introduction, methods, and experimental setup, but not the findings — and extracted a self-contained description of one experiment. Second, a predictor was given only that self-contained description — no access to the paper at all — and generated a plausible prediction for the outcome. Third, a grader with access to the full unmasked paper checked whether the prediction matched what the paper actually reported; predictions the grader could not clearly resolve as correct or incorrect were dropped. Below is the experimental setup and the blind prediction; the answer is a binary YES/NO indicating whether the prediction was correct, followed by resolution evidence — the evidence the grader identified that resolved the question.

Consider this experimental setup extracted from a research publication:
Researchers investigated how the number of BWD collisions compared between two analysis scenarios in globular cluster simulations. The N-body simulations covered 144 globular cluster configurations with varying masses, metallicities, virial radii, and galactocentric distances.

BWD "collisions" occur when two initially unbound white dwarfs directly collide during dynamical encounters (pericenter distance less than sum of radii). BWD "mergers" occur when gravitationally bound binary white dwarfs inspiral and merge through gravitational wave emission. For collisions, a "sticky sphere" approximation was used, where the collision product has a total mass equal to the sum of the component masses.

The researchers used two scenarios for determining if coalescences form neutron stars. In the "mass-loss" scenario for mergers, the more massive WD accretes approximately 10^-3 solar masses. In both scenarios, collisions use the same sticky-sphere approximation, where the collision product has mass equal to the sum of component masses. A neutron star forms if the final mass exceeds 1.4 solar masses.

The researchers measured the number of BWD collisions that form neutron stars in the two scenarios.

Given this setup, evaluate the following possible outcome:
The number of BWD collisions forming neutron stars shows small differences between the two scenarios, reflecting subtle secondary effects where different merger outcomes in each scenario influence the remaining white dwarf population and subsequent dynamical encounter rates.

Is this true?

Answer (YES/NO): NO